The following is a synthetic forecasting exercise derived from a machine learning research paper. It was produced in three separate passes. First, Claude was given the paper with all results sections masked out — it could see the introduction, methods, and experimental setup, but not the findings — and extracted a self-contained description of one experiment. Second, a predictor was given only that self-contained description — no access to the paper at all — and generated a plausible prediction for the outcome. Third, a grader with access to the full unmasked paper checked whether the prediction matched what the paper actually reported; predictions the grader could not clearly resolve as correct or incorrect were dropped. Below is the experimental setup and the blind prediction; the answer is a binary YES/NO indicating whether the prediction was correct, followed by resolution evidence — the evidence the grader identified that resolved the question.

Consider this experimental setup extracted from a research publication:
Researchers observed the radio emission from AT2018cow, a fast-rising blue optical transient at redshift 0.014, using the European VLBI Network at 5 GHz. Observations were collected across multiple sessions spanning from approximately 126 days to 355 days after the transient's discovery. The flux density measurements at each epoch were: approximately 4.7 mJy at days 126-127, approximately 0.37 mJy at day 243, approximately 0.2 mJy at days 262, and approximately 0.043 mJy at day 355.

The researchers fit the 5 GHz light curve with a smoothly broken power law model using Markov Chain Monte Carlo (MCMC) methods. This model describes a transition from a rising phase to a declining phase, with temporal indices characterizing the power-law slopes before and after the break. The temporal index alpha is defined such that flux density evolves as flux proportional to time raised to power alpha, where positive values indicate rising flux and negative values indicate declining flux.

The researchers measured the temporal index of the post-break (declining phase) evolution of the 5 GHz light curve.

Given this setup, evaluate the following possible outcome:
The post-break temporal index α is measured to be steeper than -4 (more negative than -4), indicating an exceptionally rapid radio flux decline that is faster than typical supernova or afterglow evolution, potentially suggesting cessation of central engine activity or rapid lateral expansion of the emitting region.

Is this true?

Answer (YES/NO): YES